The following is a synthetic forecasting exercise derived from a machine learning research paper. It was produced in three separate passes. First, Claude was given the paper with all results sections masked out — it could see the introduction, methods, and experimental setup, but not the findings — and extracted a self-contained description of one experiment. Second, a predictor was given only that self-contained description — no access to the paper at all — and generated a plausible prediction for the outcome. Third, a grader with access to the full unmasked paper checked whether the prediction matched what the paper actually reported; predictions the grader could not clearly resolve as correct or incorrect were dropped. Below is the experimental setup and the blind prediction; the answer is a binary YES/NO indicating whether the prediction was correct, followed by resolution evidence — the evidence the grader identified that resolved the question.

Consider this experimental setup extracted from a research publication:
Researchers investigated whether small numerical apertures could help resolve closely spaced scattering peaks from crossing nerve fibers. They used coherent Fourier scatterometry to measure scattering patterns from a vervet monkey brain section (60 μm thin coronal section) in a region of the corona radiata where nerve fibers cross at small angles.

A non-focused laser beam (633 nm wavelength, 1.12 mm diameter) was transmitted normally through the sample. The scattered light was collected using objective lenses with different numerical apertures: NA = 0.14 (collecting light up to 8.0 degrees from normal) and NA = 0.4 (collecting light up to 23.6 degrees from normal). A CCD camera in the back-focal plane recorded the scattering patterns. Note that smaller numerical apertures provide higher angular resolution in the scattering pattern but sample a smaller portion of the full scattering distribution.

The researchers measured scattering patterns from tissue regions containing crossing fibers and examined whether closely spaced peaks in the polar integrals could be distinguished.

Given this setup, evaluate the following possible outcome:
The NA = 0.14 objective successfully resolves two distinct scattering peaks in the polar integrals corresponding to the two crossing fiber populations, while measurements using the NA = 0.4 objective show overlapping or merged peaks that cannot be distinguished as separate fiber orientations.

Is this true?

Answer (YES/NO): NO